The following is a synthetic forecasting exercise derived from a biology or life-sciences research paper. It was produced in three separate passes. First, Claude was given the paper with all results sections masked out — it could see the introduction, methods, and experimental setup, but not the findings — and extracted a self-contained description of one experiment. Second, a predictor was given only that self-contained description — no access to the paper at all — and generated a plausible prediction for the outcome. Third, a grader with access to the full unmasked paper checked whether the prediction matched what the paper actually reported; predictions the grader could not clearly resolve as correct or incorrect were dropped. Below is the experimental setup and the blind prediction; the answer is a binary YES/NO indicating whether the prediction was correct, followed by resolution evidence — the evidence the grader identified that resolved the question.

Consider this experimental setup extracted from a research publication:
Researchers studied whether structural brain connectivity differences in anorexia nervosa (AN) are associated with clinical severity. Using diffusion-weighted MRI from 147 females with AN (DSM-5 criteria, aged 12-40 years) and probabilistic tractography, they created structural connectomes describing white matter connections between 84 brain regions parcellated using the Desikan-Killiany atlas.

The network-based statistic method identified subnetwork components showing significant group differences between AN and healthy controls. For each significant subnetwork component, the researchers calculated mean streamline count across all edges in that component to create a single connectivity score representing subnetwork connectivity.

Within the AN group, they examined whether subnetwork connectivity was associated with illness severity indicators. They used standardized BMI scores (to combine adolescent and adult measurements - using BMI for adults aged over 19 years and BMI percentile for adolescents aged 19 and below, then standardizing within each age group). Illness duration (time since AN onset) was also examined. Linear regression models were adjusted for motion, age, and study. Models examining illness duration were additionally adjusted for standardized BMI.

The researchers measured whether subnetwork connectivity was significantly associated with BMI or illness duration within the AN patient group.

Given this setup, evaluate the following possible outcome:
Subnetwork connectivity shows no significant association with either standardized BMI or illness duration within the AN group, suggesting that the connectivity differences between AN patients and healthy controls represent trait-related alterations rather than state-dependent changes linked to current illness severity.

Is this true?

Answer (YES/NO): NO